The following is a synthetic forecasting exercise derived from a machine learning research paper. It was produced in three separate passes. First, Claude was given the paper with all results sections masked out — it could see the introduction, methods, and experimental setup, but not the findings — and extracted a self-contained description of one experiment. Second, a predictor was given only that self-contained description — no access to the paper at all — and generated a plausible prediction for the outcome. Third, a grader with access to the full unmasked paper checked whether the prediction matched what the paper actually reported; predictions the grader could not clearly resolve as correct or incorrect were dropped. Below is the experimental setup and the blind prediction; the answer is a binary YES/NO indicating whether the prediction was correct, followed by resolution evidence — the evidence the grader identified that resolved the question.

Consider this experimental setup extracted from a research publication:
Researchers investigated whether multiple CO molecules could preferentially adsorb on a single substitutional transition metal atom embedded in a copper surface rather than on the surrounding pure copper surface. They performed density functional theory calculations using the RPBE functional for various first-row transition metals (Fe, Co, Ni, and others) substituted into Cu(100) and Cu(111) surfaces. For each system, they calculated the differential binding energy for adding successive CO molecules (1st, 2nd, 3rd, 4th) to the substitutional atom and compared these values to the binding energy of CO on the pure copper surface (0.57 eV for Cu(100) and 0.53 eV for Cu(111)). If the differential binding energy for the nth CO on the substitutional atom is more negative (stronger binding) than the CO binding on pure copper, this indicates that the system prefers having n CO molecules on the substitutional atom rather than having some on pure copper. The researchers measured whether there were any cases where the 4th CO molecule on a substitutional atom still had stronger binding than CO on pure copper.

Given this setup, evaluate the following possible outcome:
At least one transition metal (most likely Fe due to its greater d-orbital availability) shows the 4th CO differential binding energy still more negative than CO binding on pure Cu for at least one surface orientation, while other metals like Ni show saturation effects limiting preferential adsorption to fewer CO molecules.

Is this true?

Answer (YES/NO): NO